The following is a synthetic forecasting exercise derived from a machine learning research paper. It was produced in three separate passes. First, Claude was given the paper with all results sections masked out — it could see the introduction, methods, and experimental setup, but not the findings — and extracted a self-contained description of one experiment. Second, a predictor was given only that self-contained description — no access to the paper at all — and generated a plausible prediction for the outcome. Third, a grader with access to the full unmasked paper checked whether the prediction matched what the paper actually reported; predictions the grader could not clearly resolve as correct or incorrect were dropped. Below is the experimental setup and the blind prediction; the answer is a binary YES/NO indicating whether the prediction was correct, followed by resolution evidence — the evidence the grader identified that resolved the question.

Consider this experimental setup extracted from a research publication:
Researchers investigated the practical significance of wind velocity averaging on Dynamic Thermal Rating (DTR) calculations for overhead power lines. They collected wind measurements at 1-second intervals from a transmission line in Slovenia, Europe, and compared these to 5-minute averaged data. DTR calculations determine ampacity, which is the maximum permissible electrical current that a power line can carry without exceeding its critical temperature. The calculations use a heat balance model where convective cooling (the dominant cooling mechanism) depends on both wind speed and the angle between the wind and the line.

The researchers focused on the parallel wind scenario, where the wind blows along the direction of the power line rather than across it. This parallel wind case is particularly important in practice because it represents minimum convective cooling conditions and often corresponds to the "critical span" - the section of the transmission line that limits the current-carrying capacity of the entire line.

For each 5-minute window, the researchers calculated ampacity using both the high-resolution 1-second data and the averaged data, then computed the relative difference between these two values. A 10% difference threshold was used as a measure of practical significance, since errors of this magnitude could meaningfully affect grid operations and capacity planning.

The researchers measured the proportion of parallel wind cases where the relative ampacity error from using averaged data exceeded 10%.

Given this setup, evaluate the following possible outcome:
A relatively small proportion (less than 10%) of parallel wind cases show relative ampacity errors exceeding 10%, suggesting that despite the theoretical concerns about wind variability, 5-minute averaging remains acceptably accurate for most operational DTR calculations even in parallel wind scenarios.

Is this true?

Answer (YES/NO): NO